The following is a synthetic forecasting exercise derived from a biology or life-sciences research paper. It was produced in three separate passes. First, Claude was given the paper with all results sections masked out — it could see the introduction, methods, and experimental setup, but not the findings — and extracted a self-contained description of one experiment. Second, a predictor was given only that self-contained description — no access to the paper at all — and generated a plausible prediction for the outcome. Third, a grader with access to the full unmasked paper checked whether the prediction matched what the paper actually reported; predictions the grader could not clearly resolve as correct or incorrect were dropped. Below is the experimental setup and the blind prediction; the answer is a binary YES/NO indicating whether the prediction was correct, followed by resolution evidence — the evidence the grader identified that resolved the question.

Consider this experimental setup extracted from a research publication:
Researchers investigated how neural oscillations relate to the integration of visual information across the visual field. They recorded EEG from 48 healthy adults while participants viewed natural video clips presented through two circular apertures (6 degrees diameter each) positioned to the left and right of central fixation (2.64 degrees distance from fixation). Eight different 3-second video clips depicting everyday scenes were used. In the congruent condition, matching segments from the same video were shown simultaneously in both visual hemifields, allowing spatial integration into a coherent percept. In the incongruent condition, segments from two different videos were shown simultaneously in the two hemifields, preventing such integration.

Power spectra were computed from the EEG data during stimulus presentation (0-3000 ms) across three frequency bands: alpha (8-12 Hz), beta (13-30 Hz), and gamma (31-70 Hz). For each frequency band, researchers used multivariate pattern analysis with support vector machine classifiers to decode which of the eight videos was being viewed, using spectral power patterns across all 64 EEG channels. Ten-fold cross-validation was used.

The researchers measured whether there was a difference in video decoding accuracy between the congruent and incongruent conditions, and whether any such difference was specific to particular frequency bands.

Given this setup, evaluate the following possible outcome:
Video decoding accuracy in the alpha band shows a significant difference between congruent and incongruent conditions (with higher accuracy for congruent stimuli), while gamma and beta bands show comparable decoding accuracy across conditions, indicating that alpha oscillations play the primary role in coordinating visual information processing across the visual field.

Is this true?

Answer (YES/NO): NO